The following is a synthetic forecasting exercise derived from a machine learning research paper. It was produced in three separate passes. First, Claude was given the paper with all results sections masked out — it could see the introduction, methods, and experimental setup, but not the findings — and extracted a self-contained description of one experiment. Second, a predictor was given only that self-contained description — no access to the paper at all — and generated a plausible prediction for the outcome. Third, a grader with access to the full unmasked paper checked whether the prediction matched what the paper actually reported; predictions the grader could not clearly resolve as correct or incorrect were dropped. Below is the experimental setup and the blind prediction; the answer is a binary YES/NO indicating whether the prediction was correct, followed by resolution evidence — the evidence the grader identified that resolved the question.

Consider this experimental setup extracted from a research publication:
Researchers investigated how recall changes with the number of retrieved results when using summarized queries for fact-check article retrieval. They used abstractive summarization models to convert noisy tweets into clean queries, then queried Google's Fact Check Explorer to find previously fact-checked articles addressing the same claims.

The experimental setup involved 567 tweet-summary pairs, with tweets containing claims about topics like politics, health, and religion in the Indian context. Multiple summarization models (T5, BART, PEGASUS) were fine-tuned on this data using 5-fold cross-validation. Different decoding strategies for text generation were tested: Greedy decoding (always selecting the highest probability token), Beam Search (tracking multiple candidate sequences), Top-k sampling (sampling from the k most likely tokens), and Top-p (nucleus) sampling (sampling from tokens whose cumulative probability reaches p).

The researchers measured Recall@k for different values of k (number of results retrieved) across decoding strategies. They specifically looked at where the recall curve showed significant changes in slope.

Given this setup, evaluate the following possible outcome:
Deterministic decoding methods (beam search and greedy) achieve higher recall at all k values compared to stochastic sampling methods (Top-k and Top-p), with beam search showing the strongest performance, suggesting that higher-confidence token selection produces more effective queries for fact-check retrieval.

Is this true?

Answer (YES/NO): NO